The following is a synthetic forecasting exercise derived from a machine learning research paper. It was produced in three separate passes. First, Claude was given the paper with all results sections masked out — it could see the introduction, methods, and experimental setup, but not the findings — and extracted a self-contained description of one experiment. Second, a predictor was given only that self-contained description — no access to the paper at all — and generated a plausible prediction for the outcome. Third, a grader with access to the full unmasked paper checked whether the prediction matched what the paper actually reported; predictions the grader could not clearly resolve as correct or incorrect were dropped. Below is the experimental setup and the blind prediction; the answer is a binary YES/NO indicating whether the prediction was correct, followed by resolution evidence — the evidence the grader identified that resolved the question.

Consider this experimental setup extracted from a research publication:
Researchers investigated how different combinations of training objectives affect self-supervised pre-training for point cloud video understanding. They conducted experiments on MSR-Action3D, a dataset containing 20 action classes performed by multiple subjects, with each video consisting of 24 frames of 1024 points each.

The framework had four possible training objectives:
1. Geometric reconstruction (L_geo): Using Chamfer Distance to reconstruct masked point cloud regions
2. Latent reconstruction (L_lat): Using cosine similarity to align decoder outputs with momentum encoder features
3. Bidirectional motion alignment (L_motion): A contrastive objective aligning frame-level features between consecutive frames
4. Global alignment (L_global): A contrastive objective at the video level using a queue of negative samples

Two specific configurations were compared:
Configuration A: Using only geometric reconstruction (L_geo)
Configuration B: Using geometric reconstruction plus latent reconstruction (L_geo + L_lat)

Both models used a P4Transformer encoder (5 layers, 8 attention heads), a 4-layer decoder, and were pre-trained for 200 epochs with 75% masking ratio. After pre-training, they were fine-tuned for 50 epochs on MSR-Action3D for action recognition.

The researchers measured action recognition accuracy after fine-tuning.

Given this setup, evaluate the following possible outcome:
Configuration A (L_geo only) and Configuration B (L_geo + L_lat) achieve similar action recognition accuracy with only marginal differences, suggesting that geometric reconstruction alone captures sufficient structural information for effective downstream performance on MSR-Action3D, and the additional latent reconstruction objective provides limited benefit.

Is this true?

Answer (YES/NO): NO